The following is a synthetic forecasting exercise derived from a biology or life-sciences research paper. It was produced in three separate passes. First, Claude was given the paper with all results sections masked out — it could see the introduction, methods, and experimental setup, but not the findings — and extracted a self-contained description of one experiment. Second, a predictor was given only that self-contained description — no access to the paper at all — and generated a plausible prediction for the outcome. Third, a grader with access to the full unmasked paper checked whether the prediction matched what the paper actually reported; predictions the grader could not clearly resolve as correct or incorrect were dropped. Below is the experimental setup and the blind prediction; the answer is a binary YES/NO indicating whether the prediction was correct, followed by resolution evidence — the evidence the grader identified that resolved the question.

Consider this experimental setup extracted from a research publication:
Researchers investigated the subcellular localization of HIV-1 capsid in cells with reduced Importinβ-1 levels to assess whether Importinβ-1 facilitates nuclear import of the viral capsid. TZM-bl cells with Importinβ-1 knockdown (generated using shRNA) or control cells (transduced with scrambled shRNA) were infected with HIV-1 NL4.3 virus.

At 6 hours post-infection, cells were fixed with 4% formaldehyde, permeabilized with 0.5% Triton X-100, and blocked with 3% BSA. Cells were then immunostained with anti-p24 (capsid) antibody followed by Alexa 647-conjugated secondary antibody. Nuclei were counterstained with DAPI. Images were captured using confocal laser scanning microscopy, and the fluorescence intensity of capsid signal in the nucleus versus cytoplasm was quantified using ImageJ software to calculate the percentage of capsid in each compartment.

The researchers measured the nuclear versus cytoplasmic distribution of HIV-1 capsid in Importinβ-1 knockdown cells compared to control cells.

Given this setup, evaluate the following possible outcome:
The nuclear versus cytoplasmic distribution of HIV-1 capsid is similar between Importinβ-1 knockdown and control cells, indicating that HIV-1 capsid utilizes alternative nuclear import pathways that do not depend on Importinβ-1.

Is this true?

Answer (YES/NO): NO